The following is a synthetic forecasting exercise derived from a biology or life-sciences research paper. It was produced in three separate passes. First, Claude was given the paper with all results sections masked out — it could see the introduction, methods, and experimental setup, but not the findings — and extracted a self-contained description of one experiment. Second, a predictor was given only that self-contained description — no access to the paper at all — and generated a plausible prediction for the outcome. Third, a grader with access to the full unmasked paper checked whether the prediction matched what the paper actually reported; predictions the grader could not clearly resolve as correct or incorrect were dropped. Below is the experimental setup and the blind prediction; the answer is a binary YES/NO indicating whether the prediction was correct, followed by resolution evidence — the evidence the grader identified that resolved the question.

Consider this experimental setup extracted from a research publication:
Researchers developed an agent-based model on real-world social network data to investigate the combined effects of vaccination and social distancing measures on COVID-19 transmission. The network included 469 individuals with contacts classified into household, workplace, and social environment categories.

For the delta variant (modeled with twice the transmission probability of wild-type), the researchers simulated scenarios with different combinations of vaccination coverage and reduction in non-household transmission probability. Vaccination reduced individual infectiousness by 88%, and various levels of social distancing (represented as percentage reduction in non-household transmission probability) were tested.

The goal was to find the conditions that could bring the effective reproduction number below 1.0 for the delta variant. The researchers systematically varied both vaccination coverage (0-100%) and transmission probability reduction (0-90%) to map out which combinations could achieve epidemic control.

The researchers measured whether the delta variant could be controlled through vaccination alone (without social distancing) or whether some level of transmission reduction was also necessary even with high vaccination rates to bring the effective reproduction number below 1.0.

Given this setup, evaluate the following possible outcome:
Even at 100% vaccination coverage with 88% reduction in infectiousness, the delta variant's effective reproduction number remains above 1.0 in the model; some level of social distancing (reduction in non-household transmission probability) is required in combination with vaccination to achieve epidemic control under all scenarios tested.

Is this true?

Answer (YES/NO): NO